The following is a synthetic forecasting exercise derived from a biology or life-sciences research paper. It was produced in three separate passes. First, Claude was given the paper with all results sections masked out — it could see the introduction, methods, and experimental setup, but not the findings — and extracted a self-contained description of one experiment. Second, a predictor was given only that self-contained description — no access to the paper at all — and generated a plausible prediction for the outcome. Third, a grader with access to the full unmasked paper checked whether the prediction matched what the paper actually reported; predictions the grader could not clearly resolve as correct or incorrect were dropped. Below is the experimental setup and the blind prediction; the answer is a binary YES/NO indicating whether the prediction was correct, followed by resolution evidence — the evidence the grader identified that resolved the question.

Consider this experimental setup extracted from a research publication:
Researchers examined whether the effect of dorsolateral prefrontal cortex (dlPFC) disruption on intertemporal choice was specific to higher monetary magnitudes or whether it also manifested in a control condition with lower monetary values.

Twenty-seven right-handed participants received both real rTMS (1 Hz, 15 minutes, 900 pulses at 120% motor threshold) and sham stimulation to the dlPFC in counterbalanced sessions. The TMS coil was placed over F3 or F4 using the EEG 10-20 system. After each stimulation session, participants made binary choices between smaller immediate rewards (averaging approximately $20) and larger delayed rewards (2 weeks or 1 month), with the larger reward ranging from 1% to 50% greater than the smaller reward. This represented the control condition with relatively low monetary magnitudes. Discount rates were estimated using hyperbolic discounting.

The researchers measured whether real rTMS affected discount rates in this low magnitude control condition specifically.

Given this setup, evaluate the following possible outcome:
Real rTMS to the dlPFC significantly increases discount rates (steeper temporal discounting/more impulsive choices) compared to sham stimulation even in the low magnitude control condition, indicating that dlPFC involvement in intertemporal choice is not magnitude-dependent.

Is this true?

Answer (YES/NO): NO